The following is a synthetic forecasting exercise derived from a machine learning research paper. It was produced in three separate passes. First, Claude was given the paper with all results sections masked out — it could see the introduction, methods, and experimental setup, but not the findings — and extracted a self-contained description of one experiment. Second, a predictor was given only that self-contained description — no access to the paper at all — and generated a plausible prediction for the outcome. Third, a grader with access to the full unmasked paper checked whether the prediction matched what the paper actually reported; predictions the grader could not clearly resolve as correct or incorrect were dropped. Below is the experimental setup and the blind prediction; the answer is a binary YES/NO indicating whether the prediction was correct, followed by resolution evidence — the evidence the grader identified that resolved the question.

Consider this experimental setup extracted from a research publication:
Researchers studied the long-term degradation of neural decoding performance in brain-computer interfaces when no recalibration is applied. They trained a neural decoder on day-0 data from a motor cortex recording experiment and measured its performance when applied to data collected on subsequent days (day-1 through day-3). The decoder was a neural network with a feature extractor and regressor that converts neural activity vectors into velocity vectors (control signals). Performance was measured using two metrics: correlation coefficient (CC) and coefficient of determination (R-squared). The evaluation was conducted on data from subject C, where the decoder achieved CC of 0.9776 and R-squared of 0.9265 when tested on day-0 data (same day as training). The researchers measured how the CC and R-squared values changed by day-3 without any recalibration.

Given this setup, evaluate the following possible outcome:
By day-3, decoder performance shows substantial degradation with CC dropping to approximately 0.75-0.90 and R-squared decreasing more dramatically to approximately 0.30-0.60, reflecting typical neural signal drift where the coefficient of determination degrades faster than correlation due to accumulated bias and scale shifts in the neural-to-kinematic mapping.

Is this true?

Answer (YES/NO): NO